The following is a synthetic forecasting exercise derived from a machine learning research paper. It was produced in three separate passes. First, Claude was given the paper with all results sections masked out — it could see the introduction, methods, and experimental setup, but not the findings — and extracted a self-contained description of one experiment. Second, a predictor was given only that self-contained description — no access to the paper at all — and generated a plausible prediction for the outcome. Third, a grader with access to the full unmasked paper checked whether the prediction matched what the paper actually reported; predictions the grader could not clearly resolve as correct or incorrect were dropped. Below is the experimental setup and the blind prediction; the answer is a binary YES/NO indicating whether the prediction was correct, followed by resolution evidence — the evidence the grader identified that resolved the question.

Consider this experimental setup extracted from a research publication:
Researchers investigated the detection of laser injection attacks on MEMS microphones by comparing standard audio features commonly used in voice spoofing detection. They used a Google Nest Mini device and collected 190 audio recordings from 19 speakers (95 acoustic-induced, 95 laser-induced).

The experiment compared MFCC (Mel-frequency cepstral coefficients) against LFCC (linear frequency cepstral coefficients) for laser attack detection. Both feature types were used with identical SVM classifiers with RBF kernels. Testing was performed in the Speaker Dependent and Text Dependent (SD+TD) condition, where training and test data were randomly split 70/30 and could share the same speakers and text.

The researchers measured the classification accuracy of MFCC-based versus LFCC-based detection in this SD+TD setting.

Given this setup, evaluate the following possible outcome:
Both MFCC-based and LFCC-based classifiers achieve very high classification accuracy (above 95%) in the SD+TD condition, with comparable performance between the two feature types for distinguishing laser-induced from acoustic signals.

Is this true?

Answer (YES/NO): YES